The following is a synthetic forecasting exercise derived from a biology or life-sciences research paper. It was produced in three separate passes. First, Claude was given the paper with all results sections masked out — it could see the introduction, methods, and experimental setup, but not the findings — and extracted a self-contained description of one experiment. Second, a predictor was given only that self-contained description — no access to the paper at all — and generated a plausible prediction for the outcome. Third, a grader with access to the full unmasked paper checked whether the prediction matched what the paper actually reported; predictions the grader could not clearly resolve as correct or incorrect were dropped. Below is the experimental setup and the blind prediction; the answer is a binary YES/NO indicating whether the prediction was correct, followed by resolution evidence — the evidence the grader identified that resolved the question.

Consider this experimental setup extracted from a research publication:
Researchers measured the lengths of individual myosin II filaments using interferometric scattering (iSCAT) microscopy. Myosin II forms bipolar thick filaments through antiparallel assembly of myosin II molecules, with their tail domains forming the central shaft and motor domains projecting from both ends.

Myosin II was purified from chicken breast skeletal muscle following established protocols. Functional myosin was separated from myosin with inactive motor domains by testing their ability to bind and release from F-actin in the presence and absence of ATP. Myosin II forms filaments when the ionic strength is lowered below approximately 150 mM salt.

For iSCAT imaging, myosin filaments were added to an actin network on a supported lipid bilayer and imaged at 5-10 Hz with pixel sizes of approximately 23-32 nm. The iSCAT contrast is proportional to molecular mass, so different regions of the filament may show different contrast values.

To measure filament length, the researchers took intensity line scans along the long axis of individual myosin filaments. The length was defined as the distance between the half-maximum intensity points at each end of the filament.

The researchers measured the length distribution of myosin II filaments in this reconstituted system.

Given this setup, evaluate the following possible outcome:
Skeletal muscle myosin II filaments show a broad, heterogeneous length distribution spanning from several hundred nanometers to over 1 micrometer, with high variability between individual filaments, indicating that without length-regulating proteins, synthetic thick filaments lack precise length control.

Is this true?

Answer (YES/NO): NO